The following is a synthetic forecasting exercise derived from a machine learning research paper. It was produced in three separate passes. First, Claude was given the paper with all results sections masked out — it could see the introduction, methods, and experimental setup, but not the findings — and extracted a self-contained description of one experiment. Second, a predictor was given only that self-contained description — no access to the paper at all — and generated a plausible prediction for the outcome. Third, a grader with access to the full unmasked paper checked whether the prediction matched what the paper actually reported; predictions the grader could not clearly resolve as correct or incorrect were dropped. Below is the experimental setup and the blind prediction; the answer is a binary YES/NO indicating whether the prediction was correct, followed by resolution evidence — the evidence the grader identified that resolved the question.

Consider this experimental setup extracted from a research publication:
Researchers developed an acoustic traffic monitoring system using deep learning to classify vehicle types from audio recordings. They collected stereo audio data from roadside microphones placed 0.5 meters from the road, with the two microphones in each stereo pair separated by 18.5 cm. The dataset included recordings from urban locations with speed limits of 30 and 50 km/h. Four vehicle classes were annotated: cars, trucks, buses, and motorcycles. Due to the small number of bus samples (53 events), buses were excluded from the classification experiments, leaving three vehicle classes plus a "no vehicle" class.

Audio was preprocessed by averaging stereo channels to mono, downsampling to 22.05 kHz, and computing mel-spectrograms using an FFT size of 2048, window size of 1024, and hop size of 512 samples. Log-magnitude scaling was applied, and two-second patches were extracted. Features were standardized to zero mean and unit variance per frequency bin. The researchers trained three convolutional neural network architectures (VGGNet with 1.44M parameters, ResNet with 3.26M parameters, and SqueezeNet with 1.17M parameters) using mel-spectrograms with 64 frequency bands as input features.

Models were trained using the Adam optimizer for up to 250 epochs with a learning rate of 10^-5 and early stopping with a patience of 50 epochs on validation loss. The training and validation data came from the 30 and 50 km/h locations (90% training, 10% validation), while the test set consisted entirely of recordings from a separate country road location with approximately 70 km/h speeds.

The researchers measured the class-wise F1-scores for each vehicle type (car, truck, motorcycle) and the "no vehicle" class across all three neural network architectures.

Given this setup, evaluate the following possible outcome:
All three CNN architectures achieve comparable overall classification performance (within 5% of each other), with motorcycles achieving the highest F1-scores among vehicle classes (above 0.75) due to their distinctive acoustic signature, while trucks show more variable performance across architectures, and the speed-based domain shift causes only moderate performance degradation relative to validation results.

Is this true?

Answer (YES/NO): NO